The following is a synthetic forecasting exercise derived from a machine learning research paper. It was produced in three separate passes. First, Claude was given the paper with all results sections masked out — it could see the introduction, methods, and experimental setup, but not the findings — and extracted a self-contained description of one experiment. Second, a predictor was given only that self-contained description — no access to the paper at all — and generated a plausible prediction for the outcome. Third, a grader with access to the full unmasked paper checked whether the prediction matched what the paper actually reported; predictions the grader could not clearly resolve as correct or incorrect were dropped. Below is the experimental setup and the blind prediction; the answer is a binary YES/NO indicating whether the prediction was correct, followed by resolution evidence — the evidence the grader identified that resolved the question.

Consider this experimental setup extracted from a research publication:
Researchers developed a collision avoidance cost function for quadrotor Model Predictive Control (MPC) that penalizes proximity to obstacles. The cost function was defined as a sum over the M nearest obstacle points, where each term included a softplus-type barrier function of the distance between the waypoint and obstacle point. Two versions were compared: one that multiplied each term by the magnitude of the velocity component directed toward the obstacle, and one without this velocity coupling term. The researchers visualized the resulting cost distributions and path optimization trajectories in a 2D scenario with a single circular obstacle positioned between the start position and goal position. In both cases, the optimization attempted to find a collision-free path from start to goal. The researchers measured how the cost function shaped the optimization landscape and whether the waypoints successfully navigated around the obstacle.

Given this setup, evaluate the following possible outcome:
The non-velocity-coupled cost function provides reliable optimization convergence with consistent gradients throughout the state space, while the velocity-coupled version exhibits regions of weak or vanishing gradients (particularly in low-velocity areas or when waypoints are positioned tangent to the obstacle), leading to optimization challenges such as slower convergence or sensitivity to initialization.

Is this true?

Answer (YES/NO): NO